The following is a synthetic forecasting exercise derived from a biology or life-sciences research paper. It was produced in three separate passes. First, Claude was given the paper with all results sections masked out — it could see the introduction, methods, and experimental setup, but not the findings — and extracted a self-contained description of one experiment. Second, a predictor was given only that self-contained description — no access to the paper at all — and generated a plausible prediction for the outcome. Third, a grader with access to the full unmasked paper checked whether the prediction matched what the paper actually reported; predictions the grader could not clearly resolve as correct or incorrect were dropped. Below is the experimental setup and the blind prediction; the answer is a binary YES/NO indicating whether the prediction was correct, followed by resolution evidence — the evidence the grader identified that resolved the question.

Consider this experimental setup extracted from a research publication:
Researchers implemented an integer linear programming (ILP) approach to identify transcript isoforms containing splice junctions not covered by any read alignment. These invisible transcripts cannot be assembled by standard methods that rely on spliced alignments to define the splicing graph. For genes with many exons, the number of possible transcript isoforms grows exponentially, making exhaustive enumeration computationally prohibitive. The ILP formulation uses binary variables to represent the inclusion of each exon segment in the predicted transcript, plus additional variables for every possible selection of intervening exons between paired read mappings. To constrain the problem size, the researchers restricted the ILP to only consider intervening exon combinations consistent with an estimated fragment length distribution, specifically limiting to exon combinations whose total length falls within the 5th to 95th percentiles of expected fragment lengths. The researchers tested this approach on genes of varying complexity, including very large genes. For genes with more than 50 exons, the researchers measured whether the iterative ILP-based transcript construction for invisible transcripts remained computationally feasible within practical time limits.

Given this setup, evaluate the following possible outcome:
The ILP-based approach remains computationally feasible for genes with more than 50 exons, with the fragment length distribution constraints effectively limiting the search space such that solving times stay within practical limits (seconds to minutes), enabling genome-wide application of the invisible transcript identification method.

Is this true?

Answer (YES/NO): NO